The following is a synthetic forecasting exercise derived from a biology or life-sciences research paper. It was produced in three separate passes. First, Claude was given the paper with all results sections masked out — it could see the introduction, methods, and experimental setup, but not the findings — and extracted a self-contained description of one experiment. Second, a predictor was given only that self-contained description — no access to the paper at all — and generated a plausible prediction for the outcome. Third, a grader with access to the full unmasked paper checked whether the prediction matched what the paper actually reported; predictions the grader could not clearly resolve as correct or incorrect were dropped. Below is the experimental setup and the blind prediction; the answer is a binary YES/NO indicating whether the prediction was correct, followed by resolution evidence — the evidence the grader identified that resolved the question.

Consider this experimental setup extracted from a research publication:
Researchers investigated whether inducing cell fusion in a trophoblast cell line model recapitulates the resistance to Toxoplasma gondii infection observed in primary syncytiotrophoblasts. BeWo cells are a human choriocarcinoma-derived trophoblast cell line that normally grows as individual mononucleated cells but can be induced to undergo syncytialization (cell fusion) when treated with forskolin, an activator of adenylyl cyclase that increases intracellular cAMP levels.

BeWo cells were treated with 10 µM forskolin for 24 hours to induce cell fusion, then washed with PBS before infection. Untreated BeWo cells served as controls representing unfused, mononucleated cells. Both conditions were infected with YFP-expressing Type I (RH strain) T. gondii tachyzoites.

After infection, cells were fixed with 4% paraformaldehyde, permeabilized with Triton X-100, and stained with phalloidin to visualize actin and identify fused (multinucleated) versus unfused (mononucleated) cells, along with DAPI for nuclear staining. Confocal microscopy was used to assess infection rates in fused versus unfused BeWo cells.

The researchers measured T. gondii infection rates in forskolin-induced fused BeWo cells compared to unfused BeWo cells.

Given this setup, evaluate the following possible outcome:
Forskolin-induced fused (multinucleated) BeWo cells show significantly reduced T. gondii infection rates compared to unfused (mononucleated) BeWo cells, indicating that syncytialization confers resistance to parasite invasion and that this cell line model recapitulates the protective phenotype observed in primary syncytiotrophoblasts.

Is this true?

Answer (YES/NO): NO